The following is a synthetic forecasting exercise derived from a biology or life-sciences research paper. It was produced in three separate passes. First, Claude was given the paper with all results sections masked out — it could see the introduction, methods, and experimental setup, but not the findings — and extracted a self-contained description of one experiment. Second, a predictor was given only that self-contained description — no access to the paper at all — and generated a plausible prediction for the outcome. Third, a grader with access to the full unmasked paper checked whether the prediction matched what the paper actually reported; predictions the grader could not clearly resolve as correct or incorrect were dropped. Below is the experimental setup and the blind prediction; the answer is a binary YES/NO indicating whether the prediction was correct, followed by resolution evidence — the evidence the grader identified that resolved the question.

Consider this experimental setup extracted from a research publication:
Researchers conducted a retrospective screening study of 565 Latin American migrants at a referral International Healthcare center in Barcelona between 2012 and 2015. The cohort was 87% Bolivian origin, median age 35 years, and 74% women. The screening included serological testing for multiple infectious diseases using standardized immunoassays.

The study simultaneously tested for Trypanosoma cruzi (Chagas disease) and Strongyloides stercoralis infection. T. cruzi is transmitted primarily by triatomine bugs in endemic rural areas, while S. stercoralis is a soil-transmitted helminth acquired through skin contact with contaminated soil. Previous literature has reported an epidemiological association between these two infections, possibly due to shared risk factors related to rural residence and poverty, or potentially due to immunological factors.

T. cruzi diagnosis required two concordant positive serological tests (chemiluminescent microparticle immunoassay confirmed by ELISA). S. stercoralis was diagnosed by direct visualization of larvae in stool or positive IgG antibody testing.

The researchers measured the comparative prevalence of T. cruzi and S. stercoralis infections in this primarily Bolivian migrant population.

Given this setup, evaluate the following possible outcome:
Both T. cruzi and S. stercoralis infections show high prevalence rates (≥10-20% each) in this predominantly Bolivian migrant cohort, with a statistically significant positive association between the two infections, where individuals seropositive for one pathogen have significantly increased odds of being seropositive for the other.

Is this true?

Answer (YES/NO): YES